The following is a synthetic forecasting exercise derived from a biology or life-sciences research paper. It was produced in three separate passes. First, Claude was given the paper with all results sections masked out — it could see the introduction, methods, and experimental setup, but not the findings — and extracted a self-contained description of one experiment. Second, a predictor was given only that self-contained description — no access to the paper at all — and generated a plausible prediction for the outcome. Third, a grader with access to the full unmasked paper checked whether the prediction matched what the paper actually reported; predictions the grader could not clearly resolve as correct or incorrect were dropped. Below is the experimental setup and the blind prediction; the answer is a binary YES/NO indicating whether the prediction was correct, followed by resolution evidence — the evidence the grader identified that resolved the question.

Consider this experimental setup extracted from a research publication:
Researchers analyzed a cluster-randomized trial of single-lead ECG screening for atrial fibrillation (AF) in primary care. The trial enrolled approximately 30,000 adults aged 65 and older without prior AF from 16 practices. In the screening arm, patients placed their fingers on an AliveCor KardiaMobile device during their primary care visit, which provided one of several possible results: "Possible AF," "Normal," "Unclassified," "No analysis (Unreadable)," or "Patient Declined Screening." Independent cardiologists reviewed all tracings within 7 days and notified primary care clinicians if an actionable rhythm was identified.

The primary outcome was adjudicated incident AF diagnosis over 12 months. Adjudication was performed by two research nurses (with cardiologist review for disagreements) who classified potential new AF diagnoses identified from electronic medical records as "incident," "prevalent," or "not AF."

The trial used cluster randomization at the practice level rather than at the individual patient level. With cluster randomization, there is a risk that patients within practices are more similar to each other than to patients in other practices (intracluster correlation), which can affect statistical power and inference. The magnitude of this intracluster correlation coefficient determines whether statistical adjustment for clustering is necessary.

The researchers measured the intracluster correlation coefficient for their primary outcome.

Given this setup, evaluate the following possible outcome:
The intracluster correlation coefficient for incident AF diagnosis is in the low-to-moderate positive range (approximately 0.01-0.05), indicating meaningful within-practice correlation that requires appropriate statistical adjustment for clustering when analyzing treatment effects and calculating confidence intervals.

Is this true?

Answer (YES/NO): NO